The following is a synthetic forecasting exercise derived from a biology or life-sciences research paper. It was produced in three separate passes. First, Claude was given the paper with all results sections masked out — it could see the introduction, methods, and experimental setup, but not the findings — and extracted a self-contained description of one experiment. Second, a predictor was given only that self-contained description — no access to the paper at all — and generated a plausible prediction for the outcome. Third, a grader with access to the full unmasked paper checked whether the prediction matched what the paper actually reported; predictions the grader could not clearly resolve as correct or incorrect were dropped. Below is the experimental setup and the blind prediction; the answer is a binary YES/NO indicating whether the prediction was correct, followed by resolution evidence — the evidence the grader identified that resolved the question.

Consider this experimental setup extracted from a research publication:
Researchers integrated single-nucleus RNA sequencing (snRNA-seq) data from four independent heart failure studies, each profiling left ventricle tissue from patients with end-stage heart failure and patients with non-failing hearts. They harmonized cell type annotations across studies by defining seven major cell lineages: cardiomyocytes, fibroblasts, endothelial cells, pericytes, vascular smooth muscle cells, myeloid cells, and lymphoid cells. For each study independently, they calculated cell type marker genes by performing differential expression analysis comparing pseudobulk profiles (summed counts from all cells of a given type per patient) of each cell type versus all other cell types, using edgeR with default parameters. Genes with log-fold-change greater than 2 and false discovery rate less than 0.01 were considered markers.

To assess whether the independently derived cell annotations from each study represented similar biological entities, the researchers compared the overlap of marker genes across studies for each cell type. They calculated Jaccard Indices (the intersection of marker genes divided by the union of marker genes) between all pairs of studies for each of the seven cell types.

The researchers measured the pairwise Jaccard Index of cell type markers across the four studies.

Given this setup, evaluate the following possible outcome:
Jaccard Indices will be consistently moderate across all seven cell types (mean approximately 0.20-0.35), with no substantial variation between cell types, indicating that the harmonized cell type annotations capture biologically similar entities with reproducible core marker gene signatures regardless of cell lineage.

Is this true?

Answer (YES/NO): NO